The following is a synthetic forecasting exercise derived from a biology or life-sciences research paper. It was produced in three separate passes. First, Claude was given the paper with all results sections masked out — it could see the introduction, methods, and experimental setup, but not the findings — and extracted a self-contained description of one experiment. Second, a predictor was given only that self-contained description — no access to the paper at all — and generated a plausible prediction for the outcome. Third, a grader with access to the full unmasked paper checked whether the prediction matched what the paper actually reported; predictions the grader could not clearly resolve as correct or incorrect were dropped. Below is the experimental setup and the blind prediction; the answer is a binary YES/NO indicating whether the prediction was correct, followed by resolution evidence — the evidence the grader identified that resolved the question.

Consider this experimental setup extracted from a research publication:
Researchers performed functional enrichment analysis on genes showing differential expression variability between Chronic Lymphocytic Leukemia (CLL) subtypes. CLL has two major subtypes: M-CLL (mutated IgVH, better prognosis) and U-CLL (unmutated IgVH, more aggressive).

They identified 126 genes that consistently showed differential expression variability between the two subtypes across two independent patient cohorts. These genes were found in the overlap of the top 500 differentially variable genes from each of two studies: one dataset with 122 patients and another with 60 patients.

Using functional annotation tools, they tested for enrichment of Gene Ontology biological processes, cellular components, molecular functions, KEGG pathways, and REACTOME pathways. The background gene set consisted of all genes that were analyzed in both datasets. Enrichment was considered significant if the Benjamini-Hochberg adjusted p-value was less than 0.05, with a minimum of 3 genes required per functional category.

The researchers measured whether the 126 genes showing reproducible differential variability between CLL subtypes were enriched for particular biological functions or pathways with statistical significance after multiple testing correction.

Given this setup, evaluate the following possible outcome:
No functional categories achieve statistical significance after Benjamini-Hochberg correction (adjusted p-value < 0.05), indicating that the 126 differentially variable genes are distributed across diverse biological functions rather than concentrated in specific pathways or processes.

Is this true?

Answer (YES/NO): NO